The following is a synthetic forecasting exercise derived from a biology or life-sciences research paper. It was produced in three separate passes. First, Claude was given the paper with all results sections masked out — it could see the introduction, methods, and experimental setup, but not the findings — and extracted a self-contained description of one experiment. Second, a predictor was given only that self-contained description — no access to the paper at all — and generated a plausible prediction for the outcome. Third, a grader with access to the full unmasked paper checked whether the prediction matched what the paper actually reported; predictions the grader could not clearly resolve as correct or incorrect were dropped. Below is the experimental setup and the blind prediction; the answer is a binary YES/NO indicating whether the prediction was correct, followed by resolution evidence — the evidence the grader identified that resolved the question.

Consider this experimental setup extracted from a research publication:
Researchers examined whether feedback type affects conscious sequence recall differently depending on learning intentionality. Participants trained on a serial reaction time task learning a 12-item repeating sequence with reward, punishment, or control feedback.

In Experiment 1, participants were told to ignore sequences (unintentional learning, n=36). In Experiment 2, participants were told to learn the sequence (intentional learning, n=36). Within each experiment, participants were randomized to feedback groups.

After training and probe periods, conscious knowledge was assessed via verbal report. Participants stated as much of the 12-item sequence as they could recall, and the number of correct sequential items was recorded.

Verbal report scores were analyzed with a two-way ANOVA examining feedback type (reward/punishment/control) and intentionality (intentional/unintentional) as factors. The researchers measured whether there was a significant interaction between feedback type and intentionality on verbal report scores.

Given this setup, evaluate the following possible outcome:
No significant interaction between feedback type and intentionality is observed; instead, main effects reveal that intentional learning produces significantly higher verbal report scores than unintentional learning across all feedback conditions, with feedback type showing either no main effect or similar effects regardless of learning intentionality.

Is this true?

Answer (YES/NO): YES